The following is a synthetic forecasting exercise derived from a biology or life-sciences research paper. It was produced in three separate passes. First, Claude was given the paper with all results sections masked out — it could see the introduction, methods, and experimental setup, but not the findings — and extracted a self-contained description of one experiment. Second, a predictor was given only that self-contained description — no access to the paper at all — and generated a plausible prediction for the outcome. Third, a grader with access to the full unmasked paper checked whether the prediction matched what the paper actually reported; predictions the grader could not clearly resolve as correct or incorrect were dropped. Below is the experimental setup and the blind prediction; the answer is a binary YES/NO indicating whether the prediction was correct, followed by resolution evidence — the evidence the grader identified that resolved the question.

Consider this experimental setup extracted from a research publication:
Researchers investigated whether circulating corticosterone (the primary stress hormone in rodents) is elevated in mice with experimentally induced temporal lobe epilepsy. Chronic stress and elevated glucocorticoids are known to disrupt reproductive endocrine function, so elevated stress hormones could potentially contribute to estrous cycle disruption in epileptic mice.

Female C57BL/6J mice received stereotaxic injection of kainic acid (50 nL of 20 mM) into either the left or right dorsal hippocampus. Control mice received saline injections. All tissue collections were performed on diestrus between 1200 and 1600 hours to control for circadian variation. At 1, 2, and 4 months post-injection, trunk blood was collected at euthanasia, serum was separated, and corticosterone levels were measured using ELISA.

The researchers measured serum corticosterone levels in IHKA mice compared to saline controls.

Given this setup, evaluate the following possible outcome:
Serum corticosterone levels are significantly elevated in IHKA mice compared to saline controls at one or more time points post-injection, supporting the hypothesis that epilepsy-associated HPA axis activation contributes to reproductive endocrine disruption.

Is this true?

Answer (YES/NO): NO